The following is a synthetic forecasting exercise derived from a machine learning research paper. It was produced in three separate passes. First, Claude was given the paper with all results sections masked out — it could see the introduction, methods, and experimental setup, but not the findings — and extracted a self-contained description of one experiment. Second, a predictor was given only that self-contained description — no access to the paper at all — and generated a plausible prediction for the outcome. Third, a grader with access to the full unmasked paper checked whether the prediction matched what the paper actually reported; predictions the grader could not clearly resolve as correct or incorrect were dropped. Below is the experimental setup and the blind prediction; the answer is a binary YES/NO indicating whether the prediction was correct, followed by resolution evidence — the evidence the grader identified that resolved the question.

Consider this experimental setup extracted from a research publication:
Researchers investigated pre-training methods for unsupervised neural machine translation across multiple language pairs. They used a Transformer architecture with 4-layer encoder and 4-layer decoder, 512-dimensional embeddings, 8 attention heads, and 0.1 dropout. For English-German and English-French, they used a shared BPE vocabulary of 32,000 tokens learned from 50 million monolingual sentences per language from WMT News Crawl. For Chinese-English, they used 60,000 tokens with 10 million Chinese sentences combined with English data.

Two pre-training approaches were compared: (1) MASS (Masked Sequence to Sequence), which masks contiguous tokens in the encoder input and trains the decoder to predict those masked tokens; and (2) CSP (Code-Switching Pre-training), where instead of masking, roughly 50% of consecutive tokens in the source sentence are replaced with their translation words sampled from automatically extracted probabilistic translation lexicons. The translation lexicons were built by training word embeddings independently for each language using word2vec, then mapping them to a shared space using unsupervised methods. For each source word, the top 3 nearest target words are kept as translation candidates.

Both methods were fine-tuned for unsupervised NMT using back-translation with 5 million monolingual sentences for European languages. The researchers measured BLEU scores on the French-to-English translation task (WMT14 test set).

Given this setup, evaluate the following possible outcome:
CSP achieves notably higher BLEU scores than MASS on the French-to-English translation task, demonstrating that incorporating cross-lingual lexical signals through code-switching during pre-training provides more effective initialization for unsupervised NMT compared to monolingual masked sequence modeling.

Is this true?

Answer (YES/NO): NO